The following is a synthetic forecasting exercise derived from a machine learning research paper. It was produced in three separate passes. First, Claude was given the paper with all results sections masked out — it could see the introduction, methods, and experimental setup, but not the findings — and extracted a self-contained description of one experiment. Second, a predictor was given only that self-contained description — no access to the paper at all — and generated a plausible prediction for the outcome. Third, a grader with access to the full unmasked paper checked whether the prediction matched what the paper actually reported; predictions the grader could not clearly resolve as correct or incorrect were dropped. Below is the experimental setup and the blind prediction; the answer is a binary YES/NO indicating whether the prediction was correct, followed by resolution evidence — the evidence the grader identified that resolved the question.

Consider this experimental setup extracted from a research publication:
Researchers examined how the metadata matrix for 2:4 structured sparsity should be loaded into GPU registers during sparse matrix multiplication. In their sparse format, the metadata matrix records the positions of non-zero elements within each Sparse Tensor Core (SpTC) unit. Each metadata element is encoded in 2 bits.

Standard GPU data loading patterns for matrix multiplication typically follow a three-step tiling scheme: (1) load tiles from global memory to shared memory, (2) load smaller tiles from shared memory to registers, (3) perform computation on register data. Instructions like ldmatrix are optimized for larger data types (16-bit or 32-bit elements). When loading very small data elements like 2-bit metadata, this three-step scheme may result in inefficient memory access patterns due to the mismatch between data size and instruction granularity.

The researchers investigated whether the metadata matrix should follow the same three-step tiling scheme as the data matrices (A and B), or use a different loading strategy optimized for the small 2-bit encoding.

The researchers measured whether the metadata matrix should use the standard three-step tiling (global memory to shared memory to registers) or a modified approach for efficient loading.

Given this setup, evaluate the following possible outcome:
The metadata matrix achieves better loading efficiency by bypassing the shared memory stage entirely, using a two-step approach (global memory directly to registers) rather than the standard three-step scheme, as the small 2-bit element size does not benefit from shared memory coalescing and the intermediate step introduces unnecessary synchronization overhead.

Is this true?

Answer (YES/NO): YES